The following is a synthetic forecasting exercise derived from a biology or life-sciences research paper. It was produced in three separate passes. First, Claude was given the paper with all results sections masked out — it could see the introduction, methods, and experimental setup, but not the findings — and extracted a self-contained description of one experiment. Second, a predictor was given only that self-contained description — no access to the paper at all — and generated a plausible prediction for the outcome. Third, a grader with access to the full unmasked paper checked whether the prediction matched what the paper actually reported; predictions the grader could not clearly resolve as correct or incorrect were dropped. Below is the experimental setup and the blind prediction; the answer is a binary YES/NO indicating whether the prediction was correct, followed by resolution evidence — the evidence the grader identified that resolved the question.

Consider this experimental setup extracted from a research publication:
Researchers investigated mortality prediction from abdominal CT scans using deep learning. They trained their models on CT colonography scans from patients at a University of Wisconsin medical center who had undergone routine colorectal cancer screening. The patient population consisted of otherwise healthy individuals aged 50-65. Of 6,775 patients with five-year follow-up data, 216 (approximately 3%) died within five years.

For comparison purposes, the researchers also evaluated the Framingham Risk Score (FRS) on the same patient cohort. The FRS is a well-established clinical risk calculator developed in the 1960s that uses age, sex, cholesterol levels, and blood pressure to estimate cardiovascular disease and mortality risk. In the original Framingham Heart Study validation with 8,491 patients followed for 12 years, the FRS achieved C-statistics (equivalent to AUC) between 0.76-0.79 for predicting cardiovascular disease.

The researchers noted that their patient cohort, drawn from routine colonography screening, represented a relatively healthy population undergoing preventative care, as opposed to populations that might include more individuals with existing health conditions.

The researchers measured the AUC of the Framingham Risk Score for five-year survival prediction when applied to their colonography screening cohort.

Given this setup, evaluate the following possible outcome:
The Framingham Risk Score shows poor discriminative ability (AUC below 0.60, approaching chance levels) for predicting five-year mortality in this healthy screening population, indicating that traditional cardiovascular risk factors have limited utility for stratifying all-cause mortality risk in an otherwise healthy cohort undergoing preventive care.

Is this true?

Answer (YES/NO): NO